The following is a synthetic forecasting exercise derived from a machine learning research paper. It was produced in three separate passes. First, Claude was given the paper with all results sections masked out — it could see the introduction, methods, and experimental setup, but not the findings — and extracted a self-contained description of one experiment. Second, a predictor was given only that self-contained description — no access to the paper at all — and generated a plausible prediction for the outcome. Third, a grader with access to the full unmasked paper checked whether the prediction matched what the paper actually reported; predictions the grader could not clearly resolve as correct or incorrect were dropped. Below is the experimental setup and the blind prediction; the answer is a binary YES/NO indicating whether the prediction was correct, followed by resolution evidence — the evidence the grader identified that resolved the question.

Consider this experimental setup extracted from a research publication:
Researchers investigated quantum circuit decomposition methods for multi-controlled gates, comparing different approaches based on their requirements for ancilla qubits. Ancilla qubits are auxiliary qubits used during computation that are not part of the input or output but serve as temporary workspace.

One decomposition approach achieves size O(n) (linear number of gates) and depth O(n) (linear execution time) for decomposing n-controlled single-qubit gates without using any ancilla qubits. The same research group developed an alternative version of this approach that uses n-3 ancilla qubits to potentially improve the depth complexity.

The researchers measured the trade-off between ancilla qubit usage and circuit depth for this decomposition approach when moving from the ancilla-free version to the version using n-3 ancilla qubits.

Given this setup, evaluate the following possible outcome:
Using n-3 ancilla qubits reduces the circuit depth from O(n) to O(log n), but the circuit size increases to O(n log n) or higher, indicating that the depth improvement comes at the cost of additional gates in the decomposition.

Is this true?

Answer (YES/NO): NO